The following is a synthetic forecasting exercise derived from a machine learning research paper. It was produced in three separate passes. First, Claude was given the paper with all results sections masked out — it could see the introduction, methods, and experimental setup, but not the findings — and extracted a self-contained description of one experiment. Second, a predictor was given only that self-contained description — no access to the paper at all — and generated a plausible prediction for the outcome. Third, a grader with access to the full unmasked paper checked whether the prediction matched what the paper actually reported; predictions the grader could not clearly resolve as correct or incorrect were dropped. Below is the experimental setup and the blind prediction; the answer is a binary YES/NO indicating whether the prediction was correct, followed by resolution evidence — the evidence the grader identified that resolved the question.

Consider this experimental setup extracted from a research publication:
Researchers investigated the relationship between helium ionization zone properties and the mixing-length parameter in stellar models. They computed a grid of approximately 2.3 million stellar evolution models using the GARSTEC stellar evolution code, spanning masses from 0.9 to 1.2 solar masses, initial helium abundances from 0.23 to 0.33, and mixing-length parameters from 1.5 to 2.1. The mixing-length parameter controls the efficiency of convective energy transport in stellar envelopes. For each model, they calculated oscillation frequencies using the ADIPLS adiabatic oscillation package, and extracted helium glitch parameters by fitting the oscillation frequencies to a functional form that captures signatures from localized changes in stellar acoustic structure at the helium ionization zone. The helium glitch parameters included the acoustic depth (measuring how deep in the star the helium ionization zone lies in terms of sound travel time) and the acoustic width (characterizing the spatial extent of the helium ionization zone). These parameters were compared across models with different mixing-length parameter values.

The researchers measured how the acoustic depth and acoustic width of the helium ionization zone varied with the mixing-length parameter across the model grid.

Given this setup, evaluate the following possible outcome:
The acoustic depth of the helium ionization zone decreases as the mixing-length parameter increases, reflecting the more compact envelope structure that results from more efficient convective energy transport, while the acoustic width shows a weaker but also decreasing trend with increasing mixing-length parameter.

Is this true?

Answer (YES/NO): NO